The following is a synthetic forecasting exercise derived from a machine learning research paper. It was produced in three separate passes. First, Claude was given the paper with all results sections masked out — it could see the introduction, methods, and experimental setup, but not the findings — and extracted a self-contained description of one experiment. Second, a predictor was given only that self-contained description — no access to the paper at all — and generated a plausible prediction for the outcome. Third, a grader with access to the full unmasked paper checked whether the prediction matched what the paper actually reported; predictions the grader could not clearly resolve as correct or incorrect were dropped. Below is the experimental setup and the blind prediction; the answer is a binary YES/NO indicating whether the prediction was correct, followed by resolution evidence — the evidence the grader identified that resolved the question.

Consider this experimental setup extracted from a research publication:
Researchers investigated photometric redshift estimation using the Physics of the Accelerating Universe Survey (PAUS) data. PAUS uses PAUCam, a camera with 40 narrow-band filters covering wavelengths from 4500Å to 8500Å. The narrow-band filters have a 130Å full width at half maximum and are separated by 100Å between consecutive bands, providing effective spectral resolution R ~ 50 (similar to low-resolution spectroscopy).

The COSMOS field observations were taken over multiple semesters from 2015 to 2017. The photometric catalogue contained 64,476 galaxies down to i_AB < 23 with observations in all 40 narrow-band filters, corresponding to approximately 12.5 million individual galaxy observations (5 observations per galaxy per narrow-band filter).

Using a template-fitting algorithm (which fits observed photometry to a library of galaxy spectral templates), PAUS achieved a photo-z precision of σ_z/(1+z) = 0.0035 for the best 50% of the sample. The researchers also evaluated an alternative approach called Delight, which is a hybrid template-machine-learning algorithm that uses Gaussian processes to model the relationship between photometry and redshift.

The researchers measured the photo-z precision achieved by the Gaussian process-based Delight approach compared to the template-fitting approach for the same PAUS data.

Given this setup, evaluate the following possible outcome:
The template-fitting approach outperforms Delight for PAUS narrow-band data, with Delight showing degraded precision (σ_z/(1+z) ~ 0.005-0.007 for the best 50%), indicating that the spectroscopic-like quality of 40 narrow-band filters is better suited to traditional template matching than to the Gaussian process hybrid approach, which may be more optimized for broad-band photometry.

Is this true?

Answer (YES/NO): NO